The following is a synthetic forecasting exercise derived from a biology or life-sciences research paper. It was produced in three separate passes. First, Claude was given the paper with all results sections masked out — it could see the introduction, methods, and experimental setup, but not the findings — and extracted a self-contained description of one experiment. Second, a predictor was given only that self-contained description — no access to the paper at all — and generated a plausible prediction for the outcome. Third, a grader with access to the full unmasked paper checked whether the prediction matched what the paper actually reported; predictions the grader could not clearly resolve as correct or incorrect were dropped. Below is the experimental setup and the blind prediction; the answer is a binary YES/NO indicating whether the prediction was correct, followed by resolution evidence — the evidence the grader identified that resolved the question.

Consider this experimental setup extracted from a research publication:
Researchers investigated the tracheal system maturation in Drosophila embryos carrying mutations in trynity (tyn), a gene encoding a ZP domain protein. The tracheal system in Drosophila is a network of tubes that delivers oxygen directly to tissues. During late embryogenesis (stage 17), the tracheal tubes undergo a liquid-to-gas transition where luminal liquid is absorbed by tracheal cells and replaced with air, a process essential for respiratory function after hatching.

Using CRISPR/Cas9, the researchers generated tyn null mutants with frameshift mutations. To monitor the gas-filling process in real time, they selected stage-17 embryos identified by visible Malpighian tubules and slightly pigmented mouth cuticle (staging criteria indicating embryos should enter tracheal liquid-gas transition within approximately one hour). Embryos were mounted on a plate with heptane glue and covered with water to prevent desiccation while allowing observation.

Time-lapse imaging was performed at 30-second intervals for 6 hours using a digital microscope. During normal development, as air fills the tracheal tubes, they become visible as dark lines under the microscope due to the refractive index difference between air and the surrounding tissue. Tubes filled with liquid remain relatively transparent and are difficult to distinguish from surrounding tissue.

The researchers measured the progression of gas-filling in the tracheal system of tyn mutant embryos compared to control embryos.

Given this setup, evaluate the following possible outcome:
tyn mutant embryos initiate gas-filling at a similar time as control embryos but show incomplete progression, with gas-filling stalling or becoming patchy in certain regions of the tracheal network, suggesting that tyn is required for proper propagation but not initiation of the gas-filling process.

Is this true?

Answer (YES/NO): NO